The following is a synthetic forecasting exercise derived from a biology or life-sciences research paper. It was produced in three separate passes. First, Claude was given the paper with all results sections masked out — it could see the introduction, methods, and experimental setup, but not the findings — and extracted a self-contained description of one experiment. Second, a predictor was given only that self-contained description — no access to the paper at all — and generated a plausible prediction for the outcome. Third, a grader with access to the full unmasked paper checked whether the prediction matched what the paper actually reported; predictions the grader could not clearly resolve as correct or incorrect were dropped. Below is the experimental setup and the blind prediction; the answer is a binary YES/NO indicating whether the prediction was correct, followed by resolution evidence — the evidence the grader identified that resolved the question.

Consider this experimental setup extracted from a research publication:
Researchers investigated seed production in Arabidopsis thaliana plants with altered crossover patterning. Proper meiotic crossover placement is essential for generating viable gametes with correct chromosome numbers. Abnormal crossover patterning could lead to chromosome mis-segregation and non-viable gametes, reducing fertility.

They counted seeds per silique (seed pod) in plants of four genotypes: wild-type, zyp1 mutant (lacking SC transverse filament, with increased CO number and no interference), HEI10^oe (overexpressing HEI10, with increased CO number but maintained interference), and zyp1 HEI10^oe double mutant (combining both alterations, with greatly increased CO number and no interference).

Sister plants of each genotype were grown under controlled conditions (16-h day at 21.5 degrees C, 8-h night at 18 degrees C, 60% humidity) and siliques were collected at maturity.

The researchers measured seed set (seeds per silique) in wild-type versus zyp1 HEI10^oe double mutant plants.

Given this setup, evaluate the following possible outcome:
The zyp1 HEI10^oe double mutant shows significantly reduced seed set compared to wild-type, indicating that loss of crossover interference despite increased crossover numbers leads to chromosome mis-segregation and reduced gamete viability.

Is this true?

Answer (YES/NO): NO